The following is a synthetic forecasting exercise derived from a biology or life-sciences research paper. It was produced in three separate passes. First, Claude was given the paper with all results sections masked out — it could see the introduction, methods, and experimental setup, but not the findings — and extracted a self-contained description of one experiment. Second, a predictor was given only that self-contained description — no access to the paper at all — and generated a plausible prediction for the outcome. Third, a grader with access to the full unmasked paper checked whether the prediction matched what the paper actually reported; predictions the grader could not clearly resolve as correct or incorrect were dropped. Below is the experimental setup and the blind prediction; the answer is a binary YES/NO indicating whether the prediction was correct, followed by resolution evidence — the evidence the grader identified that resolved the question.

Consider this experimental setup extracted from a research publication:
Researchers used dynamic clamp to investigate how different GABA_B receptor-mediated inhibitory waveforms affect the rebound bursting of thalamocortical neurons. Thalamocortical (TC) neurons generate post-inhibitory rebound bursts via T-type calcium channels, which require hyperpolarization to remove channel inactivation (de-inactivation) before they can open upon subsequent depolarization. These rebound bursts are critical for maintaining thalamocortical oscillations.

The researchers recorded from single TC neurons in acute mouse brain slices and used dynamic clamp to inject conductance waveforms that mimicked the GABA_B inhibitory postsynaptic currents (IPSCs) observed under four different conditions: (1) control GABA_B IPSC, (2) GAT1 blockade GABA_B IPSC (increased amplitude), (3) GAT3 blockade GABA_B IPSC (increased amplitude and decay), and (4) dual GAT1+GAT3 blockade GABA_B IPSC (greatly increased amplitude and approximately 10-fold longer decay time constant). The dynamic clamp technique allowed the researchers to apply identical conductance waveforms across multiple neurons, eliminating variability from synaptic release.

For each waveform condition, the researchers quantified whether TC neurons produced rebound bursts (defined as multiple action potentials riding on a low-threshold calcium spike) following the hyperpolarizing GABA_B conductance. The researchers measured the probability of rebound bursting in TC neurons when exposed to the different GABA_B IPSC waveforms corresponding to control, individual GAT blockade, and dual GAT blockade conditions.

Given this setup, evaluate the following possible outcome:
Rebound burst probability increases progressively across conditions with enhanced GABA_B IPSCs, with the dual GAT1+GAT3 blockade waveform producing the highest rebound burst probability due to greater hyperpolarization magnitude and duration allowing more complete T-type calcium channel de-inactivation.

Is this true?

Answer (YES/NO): NO